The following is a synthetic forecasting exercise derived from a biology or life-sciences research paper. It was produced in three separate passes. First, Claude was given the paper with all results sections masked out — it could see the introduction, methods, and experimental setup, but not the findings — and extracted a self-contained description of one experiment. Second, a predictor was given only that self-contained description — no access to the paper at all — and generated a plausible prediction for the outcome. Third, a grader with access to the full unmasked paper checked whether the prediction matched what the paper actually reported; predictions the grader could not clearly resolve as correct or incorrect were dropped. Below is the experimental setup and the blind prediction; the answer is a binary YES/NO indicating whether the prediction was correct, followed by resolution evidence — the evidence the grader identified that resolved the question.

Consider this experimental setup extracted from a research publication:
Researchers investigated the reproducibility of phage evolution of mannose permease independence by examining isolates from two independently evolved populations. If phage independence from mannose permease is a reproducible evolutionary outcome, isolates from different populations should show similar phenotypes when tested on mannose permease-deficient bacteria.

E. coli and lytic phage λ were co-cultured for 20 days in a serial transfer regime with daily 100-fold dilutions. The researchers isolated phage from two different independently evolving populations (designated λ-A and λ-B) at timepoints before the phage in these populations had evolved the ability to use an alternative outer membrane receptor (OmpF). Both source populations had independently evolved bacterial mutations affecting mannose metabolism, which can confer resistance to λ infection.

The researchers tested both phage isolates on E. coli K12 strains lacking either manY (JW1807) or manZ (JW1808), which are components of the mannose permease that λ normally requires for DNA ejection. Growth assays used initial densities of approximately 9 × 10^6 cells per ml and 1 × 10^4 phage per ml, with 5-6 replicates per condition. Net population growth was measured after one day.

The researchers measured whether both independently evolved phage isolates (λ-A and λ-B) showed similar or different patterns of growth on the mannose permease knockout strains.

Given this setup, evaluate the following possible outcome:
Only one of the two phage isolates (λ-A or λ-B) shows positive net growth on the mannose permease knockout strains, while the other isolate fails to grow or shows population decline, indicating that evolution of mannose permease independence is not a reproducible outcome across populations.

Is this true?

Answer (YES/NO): NO